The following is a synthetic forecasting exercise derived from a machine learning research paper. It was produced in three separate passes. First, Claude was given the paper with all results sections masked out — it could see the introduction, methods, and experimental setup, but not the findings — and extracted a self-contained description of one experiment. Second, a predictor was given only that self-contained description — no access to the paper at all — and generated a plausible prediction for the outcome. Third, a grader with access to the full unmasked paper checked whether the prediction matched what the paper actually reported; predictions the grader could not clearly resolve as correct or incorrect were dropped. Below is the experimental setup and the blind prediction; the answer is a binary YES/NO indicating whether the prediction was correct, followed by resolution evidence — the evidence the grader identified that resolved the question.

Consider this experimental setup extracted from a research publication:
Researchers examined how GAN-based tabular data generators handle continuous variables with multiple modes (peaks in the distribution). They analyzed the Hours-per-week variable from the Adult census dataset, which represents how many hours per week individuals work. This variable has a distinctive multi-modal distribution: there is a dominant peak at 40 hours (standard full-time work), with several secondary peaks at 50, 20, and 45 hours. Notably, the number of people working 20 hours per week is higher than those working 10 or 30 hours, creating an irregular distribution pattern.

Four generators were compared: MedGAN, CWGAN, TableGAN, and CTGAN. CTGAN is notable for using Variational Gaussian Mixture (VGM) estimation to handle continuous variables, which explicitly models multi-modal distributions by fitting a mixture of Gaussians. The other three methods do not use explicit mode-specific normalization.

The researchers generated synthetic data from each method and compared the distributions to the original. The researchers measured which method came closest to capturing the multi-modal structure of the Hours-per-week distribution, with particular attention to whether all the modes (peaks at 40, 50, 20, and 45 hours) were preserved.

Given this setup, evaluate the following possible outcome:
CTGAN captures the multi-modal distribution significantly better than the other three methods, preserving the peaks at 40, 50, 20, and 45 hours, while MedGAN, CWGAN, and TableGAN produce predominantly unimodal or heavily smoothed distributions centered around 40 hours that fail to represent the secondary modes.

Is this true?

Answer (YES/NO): NO